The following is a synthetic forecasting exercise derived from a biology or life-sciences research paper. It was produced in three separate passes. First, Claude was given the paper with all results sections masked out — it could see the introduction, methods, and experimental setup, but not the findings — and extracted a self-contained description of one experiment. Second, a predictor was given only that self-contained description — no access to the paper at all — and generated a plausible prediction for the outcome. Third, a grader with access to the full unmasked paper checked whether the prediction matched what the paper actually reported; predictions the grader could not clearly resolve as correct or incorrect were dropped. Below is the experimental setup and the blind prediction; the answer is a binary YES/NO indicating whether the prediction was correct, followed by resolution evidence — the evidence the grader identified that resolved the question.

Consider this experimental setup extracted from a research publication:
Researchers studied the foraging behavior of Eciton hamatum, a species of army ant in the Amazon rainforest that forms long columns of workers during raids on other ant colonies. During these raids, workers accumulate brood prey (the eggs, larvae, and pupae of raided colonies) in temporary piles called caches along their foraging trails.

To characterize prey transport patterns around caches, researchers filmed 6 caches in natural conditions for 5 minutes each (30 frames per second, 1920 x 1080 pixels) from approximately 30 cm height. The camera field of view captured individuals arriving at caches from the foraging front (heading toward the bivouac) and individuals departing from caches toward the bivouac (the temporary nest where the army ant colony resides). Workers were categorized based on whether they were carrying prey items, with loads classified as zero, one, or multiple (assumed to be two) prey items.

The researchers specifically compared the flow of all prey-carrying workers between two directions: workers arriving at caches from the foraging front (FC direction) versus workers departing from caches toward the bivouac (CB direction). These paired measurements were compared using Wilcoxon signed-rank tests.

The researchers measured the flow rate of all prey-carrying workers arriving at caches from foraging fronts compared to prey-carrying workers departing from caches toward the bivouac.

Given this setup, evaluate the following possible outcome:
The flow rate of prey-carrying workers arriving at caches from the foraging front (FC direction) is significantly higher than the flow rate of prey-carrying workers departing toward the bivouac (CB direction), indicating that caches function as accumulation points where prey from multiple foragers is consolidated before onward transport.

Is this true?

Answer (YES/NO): YES